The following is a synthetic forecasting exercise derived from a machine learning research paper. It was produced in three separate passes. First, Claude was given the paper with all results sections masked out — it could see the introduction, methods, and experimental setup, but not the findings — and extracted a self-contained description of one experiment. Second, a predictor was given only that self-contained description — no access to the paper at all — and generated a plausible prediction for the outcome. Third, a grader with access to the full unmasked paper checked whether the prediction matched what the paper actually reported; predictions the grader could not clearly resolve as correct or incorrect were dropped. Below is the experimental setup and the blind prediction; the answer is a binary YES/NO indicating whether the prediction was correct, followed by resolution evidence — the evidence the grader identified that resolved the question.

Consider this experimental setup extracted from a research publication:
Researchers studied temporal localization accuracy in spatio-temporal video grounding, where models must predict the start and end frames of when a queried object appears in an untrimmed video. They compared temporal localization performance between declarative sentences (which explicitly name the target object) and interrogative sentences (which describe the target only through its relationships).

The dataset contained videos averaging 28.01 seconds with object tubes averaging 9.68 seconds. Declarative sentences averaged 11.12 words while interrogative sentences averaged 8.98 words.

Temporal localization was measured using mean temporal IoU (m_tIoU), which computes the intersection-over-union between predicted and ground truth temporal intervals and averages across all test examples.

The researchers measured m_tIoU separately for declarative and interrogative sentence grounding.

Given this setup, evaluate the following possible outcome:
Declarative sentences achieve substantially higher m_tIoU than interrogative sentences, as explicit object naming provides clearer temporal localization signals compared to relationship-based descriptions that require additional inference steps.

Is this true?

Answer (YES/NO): NO